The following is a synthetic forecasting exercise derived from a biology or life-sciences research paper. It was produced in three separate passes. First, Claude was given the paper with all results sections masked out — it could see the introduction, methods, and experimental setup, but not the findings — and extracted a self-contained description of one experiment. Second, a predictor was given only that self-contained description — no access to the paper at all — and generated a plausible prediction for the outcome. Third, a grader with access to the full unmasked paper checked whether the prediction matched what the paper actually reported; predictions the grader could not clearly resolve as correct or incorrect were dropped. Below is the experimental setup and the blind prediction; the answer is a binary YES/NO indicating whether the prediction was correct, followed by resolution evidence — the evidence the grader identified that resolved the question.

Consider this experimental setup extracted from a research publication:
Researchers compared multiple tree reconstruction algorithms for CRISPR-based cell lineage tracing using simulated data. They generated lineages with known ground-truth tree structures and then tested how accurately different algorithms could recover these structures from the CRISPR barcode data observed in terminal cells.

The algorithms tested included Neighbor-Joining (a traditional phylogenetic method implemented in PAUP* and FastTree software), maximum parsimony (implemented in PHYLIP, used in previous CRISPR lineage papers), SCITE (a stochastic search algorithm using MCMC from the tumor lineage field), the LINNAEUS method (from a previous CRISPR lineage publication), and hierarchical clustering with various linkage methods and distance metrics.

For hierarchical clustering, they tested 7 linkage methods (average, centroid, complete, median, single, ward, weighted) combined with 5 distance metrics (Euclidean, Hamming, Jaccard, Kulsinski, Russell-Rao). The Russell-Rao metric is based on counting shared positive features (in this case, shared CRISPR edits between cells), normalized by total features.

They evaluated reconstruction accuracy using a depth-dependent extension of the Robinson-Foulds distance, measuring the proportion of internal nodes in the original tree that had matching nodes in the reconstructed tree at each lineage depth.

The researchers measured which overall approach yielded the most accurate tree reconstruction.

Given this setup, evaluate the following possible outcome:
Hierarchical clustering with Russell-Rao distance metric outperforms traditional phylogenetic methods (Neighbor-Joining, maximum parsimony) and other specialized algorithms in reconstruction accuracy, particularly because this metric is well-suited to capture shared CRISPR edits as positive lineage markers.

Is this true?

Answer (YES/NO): NO